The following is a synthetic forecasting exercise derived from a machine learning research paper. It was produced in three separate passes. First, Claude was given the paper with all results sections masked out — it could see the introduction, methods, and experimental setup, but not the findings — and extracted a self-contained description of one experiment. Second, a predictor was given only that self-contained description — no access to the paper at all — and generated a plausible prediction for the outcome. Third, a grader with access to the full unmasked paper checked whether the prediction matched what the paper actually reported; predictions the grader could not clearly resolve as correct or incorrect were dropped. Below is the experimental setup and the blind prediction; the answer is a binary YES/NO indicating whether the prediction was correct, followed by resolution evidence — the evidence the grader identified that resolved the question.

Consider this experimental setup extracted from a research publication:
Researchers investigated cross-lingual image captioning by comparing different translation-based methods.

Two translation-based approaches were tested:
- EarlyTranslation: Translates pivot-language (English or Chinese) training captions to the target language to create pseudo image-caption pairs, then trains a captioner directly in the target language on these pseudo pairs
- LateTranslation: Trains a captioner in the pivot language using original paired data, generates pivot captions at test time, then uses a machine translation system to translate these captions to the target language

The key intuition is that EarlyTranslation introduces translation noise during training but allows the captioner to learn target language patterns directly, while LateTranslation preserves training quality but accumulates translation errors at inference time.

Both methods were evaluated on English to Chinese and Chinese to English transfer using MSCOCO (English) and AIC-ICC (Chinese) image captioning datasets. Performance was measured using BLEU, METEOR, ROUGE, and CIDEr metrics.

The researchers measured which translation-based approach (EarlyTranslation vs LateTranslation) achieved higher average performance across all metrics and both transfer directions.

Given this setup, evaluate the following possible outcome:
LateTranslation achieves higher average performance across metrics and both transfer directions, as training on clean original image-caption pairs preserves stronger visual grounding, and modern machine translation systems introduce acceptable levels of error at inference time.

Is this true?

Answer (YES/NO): NO